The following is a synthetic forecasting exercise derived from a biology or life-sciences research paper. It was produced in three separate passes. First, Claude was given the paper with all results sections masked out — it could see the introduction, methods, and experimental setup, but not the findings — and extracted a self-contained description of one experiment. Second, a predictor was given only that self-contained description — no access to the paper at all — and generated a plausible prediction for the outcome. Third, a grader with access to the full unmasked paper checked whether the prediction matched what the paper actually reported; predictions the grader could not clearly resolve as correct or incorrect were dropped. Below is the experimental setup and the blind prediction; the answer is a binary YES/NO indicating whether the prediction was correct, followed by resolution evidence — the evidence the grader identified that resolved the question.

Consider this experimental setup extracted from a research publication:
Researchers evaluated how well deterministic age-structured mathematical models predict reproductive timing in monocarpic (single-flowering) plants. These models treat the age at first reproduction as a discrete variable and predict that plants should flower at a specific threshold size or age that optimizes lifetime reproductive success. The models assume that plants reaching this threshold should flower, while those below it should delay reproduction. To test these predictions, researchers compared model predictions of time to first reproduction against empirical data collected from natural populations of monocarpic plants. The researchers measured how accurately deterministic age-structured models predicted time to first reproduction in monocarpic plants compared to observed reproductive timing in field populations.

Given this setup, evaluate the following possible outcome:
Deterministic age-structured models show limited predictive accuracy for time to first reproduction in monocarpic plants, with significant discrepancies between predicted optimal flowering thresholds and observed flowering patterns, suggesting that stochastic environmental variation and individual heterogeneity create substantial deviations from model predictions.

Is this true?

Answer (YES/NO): YES